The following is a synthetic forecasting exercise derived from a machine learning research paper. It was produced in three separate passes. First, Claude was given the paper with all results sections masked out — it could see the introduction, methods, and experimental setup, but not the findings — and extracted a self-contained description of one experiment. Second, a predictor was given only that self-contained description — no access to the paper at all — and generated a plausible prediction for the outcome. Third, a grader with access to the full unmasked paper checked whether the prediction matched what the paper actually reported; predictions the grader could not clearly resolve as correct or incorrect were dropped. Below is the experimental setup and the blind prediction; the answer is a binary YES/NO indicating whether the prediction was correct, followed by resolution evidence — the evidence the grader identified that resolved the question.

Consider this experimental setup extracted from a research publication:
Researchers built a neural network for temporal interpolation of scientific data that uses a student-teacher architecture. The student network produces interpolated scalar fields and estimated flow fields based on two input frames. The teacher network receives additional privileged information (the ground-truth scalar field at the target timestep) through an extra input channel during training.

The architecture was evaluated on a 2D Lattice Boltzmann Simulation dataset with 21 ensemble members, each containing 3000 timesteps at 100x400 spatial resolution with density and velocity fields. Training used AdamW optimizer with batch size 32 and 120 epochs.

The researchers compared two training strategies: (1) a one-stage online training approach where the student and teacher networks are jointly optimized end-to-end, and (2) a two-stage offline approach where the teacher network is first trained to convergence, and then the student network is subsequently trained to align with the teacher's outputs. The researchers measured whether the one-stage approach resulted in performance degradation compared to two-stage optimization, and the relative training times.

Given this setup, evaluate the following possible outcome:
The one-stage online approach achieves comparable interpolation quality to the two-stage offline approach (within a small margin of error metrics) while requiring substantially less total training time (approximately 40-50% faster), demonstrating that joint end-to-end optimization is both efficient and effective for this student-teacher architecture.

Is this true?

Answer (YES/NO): YES